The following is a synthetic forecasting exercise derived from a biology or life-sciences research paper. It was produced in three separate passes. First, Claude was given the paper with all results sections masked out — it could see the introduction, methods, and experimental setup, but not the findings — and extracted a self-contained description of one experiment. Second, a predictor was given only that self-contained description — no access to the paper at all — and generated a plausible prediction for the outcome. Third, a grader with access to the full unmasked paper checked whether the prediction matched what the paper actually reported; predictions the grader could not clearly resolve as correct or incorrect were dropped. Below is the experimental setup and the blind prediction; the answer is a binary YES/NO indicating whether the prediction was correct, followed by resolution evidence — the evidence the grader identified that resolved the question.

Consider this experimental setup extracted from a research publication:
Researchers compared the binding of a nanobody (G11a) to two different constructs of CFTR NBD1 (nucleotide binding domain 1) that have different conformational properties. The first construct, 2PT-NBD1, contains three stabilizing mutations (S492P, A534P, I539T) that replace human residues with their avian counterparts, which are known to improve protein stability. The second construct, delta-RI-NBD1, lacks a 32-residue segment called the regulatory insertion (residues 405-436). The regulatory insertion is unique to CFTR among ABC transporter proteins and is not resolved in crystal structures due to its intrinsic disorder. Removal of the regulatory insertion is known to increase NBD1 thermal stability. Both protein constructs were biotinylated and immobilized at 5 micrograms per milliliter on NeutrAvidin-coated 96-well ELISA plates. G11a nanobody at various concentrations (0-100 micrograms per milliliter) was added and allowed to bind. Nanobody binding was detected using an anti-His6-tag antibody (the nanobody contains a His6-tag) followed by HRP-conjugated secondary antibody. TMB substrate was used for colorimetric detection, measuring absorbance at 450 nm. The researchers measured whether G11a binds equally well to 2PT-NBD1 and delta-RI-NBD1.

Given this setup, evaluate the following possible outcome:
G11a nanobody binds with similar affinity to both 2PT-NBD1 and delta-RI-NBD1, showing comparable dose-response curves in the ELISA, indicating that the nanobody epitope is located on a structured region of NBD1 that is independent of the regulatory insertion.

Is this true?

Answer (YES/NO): NO